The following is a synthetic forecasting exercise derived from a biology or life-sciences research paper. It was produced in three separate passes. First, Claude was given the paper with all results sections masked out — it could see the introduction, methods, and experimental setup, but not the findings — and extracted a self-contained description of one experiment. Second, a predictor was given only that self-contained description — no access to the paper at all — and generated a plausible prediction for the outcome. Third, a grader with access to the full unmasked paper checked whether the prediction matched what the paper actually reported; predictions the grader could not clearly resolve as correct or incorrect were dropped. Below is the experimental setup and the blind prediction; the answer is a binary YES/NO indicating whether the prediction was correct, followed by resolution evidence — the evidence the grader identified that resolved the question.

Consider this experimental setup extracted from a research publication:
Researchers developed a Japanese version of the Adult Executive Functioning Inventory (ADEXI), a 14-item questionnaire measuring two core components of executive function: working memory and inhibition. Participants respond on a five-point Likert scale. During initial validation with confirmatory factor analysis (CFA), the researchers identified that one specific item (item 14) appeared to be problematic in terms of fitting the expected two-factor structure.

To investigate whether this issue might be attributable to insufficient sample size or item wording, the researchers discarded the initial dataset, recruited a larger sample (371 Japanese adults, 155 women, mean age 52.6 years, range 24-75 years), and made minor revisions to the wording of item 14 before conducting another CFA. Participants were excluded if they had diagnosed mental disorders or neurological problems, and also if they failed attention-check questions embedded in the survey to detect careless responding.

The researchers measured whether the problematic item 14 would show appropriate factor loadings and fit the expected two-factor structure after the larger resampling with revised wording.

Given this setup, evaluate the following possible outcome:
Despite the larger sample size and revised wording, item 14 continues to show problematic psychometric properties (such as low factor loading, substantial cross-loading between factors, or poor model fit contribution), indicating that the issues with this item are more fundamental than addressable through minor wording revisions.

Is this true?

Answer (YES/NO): YES